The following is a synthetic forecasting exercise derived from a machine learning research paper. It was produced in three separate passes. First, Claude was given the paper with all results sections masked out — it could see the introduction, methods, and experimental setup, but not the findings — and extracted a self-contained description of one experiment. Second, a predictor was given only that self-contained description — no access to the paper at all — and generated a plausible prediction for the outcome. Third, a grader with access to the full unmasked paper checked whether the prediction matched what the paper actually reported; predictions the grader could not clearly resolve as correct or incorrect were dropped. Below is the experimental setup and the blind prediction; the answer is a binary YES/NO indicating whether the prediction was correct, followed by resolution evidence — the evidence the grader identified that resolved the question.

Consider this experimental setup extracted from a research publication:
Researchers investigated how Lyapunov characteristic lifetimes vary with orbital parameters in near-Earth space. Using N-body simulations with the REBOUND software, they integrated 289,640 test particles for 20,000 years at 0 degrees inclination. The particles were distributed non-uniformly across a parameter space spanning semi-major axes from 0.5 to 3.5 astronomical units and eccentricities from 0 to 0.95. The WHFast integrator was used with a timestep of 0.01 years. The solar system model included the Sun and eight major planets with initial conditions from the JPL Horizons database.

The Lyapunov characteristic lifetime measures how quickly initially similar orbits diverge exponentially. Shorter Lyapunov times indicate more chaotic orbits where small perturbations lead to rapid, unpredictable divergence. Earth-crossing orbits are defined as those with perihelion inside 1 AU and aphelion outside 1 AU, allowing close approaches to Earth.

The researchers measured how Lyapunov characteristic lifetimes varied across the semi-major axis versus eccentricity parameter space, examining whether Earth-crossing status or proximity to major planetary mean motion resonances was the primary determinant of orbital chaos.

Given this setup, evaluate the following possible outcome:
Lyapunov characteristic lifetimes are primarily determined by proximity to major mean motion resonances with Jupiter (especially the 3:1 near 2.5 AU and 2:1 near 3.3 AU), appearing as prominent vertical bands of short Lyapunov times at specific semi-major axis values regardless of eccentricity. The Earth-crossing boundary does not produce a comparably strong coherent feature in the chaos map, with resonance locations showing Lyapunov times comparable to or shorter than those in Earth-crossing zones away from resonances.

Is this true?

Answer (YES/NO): NO